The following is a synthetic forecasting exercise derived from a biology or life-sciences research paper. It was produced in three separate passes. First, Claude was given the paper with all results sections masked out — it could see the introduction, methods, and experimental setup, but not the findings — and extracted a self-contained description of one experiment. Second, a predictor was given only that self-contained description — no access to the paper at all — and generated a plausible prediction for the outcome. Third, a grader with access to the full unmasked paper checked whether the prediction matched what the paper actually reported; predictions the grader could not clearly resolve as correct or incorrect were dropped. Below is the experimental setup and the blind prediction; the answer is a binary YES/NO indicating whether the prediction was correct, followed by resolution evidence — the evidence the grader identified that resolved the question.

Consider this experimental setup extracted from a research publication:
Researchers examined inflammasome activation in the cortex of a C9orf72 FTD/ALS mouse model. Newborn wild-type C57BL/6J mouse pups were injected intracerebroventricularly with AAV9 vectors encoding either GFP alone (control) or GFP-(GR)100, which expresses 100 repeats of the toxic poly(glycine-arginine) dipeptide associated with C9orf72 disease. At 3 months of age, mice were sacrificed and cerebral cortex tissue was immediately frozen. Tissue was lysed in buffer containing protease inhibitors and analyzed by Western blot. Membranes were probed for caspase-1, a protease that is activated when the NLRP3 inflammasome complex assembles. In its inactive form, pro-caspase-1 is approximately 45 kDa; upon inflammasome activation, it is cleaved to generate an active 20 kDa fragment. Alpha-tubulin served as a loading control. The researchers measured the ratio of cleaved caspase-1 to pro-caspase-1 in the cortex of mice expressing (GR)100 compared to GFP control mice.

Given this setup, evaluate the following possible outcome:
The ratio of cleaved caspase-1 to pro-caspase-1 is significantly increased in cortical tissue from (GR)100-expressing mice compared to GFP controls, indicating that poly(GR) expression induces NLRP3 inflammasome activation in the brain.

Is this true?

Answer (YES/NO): YES